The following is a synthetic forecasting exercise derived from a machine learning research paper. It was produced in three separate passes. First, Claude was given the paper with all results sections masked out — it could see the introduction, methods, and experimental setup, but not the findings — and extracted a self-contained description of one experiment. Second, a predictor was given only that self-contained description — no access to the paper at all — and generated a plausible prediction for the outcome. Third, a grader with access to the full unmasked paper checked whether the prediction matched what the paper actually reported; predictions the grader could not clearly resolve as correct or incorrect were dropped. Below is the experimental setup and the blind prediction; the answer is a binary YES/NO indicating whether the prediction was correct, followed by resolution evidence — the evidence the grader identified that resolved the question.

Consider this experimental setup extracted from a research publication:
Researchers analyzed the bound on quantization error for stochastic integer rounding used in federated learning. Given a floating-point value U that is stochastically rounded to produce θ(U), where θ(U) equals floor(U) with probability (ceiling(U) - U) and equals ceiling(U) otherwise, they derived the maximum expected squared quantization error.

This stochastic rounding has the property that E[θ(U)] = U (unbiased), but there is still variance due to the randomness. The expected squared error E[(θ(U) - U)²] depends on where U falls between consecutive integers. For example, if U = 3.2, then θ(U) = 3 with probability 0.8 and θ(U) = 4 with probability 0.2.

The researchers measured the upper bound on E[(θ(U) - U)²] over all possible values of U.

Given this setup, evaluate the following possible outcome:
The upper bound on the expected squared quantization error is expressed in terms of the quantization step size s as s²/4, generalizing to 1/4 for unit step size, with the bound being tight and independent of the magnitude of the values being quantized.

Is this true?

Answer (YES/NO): NO